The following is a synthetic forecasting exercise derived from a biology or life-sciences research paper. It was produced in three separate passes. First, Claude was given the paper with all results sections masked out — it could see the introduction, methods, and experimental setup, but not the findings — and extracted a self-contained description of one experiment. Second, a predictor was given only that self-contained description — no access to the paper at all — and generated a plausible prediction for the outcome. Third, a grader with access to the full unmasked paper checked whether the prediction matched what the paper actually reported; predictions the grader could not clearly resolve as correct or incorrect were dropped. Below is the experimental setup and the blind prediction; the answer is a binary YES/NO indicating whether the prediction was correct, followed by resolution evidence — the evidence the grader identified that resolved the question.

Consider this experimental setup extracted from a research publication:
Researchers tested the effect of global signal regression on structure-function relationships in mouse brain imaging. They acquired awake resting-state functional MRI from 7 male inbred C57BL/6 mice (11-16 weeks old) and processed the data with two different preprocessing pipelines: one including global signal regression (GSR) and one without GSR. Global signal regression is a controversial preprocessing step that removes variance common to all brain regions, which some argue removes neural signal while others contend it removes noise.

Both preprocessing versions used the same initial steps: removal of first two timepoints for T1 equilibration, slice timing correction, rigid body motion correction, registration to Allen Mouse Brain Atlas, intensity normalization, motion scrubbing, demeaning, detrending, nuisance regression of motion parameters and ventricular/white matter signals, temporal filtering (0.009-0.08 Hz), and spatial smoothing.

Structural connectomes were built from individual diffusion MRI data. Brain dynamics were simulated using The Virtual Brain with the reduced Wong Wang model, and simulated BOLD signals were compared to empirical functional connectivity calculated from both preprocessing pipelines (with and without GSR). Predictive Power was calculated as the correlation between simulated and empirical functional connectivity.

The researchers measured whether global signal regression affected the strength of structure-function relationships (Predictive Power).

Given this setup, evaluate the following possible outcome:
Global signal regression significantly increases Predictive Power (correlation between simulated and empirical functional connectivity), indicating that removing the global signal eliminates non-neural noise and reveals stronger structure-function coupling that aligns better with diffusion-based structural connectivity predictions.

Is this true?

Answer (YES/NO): YES